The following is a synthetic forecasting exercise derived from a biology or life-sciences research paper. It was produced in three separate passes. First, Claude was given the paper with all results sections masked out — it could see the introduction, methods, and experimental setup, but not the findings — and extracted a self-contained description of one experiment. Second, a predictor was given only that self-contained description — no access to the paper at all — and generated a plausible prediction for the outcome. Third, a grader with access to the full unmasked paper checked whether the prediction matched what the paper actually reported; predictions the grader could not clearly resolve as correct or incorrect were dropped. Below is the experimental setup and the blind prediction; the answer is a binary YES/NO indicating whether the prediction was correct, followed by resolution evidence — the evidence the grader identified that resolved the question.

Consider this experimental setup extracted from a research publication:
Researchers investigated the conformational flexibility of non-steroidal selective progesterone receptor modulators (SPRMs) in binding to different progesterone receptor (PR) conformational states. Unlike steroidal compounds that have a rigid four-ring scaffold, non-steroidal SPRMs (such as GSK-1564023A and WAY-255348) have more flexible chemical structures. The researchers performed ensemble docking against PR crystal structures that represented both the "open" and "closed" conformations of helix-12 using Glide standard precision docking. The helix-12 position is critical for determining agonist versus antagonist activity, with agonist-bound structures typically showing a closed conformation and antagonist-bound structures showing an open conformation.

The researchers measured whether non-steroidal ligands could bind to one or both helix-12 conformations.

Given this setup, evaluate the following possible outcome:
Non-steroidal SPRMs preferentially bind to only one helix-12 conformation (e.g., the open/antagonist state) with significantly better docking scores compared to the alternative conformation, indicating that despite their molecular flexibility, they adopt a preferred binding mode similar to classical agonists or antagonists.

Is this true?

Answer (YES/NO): NO